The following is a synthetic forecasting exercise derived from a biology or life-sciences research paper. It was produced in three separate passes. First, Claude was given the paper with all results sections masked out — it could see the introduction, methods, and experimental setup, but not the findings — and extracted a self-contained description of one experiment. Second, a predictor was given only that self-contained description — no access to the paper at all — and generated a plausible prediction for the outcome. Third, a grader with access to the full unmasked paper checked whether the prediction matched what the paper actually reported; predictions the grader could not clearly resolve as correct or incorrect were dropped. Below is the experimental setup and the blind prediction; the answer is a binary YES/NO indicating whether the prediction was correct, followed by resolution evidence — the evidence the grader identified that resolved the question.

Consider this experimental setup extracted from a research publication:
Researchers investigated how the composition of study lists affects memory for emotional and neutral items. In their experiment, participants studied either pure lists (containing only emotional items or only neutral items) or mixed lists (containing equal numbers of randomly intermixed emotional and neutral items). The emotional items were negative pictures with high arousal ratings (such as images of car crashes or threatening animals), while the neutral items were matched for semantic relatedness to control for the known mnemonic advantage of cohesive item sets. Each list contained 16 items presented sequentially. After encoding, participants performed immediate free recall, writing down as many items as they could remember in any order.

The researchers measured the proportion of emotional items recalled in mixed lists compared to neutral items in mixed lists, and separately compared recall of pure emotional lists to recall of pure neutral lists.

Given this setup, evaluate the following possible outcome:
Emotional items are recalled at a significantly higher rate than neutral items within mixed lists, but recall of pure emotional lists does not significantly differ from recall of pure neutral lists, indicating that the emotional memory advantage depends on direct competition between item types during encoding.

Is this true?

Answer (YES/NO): YES